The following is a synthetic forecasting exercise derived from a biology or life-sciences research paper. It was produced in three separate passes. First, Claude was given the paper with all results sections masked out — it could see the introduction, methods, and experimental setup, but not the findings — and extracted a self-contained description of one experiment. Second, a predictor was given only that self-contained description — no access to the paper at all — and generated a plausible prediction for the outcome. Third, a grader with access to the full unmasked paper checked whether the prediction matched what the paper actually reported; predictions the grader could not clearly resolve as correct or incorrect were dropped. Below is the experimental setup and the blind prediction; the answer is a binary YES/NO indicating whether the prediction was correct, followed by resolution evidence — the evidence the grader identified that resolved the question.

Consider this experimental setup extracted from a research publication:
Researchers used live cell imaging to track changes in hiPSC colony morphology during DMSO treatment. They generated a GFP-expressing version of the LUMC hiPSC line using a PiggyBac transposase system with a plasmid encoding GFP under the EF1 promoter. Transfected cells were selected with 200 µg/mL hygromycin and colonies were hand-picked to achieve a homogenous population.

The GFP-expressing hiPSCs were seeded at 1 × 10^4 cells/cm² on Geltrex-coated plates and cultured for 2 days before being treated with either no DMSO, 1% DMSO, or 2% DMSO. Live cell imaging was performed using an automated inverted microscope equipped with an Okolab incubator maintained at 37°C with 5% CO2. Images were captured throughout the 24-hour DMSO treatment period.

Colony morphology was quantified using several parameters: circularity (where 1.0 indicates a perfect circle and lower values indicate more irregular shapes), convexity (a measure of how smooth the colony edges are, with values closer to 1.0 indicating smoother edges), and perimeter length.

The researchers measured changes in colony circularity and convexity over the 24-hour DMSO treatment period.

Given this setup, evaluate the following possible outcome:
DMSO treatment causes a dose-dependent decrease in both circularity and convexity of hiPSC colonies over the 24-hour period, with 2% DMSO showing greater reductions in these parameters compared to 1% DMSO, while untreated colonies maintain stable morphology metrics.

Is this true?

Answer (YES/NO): NO